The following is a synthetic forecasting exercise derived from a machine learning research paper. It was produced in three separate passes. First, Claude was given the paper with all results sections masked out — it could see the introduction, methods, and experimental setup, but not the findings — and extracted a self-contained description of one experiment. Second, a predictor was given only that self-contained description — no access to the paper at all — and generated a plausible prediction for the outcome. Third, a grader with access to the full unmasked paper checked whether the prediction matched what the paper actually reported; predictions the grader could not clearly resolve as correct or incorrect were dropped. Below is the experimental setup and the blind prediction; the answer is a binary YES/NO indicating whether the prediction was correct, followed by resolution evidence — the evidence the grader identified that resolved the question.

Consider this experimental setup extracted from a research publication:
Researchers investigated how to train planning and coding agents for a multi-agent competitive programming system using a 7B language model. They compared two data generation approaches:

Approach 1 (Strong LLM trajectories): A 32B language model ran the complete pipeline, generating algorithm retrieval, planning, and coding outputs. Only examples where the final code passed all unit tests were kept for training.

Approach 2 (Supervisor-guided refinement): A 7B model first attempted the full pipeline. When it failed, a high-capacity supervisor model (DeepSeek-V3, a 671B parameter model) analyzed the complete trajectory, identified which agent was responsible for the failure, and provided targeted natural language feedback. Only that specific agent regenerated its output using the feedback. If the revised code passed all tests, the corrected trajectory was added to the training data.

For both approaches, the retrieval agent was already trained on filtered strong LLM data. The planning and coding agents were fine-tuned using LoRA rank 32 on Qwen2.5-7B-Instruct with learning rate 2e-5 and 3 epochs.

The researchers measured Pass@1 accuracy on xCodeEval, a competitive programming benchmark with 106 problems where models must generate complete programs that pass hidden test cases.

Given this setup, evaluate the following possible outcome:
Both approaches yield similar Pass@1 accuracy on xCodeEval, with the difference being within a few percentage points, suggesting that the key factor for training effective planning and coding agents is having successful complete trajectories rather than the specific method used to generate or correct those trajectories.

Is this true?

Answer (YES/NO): NO